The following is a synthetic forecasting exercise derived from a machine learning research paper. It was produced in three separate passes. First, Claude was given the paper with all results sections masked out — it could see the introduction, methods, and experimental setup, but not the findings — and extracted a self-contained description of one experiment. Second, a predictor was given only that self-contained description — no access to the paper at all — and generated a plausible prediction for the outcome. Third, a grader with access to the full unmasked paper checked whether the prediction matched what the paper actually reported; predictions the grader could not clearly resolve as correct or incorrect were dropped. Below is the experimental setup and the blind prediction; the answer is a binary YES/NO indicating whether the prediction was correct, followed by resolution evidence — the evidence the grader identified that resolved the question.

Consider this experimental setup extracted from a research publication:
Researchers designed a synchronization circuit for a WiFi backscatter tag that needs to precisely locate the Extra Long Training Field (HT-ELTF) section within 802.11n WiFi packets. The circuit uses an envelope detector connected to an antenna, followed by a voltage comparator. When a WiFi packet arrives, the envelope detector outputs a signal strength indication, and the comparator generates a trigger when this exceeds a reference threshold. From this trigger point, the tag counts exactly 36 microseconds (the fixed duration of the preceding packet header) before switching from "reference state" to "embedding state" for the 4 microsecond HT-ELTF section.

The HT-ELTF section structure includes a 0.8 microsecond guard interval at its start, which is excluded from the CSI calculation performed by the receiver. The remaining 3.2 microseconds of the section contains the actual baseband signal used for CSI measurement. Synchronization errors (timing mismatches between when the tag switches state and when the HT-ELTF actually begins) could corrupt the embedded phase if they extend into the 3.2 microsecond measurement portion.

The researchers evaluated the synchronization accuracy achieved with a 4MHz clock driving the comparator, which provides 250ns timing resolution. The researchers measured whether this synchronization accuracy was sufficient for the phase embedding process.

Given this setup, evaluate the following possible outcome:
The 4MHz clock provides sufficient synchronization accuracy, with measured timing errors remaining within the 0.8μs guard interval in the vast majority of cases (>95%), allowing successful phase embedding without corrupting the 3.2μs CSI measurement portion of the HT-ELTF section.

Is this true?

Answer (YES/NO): NO